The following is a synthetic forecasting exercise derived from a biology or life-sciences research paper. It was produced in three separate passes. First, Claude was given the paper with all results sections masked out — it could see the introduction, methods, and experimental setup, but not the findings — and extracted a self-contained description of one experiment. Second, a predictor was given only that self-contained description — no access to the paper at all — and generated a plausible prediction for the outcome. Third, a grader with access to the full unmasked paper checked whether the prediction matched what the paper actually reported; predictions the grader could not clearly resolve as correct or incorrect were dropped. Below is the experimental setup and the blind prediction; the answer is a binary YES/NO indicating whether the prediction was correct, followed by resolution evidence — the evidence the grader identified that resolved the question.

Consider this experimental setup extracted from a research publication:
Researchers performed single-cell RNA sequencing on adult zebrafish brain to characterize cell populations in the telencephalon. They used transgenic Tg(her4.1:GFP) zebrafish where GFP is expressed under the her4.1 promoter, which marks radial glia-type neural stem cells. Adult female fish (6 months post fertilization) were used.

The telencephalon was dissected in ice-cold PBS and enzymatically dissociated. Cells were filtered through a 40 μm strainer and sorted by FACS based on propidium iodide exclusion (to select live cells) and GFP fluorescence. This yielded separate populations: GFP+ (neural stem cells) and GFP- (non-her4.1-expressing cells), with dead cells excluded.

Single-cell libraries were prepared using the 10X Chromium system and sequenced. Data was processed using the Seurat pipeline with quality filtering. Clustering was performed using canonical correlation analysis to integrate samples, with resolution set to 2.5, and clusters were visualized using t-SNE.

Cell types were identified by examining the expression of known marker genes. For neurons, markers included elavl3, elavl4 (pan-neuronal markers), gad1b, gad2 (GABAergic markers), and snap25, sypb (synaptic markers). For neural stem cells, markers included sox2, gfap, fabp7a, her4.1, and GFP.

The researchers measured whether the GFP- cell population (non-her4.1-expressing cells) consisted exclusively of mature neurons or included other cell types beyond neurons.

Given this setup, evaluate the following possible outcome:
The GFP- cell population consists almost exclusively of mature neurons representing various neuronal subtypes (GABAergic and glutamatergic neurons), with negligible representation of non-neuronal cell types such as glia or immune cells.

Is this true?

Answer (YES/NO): NO